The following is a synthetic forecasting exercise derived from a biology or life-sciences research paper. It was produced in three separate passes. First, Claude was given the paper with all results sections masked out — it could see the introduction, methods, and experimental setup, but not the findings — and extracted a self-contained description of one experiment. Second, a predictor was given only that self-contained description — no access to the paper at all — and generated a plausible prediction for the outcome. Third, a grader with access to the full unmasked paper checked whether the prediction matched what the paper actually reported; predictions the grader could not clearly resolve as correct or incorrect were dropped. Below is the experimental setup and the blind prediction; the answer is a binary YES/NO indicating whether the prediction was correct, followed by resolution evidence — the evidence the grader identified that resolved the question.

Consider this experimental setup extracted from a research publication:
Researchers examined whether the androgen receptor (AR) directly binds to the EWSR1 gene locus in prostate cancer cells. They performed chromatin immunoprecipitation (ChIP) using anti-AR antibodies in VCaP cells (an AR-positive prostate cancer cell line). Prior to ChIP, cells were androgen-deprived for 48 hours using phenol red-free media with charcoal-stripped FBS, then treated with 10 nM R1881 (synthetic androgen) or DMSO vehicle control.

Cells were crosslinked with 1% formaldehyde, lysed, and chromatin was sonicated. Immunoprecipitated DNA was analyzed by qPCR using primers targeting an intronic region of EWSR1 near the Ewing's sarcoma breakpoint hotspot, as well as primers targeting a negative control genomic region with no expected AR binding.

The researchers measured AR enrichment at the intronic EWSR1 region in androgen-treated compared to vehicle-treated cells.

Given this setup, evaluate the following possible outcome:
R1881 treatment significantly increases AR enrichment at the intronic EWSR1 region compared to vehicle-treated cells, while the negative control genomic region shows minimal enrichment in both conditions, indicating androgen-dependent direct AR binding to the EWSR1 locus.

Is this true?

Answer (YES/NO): YES